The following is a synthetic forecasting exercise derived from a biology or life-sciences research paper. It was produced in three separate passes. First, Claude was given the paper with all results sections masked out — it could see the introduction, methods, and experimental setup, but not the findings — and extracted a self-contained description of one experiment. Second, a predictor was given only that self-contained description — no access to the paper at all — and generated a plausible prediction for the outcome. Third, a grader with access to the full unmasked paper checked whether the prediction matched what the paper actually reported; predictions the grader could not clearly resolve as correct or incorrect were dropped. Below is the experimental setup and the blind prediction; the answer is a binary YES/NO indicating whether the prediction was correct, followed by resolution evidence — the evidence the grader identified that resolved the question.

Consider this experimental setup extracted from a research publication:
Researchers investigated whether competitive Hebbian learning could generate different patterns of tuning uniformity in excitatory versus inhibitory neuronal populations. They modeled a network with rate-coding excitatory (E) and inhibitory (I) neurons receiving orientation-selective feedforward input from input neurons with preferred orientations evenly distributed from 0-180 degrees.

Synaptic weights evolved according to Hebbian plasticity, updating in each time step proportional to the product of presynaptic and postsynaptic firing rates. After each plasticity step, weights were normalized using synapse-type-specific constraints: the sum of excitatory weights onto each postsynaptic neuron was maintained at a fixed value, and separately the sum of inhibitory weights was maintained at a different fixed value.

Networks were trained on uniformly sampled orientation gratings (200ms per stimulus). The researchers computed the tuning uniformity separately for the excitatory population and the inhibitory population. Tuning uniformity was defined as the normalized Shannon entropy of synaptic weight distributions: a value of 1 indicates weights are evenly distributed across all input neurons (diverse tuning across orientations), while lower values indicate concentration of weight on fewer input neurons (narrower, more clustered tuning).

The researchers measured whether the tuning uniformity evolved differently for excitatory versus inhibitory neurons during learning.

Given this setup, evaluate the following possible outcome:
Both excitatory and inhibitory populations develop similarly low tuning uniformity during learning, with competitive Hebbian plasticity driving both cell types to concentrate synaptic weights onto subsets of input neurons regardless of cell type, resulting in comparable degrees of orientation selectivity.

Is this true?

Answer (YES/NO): NO